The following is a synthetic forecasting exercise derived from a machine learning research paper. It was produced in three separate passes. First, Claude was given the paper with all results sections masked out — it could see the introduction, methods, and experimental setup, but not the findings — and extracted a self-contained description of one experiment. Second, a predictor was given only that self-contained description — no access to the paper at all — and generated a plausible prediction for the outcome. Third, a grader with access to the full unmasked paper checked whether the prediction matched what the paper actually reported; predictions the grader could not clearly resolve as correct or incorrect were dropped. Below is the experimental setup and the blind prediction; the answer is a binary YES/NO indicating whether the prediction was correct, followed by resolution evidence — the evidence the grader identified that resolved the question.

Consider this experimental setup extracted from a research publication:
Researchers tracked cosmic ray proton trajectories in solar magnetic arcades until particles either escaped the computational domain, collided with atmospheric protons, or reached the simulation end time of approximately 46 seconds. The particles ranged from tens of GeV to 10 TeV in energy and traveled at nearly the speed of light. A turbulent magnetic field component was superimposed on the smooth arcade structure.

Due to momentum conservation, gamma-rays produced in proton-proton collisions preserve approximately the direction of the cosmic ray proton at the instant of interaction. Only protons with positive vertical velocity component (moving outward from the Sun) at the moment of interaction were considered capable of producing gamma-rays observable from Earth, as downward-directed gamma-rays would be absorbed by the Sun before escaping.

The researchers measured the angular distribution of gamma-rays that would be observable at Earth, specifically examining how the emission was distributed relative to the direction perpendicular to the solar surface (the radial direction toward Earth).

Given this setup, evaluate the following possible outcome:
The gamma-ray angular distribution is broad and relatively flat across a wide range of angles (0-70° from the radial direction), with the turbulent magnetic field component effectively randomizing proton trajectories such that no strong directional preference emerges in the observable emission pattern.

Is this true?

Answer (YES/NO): NO